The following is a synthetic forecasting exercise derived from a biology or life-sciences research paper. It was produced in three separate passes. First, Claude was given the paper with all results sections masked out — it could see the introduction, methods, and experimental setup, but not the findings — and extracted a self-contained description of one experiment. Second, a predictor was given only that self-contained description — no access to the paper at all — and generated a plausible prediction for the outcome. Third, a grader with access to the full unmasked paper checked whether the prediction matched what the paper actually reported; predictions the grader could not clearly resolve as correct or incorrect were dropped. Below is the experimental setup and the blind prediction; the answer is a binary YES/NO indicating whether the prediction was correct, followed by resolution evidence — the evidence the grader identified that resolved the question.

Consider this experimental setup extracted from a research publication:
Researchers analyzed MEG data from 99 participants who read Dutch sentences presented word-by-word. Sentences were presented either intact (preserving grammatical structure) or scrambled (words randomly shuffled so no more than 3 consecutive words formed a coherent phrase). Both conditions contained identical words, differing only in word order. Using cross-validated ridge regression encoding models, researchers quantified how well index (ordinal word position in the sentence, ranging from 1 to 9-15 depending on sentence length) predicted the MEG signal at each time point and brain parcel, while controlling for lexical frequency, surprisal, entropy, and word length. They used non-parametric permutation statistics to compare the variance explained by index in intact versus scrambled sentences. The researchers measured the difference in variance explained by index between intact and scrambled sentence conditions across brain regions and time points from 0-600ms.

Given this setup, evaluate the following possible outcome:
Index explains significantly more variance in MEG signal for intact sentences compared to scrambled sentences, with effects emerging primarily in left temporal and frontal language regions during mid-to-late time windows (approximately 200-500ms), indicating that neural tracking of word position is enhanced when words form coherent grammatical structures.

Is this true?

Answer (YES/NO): YES